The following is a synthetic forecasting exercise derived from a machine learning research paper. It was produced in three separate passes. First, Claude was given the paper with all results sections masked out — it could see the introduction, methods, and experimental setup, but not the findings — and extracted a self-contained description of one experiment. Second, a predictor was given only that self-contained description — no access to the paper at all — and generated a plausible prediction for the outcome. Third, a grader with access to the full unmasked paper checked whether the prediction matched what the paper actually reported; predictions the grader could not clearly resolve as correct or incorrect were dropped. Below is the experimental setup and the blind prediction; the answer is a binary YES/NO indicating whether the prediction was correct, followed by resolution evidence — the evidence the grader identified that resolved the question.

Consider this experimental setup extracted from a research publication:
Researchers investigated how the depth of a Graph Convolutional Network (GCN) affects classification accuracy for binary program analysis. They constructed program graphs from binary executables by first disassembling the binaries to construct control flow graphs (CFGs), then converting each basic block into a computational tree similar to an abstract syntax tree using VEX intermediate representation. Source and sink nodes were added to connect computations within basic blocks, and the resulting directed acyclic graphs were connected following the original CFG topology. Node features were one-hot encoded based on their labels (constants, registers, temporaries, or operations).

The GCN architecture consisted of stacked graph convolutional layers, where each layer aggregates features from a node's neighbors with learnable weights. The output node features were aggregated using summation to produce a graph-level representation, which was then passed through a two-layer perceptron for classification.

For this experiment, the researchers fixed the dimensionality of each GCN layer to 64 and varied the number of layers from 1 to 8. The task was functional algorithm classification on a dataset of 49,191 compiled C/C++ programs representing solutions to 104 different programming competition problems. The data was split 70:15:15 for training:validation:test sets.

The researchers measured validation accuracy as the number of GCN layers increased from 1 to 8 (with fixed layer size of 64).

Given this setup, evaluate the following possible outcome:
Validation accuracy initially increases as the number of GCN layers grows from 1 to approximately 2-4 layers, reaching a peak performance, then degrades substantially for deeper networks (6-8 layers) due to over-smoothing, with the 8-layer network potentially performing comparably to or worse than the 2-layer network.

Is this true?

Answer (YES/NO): NO